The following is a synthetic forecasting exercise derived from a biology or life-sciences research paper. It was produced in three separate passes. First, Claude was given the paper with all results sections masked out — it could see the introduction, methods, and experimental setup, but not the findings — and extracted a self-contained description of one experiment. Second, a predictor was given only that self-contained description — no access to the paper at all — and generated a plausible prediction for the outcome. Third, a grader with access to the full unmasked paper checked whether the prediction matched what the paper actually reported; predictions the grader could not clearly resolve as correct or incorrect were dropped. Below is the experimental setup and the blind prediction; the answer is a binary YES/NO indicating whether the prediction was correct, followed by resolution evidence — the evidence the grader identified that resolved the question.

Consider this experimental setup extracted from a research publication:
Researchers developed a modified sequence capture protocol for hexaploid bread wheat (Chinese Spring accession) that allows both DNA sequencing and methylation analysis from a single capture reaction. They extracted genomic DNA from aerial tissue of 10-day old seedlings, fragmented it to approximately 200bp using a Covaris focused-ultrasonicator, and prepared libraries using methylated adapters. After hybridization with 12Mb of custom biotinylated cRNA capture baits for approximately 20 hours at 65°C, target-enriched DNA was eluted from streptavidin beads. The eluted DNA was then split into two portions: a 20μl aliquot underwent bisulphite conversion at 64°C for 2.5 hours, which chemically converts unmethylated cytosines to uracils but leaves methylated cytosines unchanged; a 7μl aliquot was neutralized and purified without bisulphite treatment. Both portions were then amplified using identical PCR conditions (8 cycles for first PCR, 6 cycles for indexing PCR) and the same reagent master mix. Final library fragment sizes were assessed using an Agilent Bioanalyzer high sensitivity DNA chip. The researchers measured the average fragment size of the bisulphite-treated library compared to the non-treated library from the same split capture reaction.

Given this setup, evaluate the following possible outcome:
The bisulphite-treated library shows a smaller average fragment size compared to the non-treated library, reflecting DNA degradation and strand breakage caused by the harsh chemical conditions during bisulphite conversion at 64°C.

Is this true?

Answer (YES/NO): YES